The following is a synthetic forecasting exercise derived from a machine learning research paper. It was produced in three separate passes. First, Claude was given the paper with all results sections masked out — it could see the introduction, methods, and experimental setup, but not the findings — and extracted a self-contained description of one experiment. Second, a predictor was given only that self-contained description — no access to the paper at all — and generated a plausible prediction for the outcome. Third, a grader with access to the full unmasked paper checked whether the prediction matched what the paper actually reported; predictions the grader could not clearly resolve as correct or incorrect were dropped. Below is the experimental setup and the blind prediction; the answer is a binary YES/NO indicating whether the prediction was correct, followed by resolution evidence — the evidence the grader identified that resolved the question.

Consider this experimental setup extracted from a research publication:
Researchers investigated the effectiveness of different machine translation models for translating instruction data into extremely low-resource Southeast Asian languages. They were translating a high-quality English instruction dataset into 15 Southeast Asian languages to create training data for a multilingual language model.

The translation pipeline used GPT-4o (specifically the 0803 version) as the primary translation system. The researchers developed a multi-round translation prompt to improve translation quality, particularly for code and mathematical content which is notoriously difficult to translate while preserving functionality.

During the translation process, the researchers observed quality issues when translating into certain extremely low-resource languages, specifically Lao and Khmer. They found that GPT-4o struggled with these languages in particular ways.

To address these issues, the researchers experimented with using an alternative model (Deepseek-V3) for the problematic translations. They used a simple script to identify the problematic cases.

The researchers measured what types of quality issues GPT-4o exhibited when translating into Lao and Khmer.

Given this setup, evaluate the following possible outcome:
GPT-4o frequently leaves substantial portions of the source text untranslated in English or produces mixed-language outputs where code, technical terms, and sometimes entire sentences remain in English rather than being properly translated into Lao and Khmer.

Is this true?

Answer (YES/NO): NO